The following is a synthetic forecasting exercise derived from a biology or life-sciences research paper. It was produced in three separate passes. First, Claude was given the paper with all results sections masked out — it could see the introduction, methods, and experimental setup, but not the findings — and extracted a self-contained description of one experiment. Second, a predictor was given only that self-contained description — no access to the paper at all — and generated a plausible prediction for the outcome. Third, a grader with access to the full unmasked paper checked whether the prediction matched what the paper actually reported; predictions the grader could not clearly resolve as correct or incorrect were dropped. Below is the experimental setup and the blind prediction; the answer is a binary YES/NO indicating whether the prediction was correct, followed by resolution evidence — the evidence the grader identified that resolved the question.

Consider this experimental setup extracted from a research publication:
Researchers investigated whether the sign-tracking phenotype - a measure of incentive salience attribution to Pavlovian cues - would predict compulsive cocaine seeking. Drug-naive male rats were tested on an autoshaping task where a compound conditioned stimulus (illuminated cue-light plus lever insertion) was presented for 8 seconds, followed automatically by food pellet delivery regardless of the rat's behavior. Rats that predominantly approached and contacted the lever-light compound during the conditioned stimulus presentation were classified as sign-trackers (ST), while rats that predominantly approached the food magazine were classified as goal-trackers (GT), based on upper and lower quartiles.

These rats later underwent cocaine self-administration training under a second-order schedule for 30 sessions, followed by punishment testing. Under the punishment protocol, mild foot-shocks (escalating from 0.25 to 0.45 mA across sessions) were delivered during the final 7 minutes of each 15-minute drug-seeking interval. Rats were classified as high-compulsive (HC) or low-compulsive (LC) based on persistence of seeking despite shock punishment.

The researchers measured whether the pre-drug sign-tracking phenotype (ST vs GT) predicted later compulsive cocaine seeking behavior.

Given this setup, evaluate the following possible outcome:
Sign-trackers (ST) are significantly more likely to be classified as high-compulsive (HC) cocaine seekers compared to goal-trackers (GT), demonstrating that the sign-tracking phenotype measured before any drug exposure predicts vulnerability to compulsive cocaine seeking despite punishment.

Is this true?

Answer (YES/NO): NO